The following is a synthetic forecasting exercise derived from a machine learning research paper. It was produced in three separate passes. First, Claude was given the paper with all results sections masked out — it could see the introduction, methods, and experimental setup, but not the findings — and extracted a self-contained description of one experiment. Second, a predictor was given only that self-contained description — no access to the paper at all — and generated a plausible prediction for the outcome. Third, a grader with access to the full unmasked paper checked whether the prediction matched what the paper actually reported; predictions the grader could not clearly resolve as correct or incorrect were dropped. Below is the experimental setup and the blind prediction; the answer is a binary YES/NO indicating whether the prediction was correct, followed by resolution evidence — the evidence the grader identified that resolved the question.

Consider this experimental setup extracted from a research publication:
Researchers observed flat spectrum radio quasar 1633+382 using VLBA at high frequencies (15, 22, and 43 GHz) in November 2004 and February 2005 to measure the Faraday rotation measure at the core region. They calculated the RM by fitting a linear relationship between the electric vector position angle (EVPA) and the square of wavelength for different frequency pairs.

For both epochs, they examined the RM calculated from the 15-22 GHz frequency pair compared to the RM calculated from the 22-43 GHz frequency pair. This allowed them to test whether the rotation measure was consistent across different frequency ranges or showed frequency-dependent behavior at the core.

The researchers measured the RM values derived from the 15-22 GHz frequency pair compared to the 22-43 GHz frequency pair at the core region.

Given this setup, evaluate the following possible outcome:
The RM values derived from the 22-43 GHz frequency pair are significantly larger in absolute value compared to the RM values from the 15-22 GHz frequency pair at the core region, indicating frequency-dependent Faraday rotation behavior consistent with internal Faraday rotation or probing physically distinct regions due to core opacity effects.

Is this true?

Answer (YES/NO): YES